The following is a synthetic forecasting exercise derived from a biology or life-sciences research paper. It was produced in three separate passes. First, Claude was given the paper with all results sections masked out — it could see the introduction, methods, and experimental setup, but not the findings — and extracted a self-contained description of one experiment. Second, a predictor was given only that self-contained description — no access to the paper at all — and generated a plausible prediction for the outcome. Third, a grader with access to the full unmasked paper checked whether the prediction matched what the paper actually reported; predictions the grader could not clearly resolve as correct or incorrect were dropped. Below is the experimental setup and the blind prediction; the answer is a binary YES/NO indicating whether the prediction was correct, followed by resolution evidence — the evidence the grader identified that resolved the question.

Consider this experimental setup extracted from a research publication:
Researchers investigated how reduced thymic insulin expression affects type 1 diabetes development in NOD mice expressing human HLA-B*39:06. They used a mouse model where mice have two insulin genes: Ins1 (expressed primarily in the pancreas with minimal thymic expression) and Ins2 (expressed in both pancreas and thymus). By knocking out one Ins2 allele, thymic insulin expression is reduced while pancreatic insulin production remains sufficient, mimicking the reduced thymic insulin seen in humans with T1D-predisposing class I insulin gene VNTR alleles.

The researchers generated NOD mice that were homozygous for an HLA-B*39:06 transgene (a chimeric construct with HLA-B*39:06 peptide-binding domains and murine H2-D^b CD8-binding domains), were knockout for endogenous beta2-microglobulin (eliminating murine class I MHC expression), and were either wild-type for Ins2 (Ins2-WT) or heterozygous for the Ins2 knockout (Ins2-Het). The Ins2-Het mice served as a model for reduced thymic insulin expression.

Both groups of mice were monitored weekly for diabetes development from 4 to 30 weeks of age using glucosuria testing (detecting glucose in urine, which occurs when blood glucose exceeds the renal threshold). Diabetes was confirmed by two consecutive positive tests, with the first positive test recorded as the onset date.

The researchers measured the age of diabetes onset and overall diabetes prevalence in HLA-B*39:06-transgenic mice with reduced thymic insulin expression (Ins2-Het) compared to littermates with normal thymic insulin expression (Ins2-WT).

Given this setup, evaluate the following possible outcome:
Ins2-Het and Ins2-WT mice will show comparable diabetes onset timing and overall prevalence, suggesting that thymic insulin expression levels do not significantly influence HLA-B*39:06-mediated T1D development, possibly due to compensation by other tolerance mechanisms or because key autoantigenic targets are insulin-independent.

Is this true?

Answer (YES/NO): NO